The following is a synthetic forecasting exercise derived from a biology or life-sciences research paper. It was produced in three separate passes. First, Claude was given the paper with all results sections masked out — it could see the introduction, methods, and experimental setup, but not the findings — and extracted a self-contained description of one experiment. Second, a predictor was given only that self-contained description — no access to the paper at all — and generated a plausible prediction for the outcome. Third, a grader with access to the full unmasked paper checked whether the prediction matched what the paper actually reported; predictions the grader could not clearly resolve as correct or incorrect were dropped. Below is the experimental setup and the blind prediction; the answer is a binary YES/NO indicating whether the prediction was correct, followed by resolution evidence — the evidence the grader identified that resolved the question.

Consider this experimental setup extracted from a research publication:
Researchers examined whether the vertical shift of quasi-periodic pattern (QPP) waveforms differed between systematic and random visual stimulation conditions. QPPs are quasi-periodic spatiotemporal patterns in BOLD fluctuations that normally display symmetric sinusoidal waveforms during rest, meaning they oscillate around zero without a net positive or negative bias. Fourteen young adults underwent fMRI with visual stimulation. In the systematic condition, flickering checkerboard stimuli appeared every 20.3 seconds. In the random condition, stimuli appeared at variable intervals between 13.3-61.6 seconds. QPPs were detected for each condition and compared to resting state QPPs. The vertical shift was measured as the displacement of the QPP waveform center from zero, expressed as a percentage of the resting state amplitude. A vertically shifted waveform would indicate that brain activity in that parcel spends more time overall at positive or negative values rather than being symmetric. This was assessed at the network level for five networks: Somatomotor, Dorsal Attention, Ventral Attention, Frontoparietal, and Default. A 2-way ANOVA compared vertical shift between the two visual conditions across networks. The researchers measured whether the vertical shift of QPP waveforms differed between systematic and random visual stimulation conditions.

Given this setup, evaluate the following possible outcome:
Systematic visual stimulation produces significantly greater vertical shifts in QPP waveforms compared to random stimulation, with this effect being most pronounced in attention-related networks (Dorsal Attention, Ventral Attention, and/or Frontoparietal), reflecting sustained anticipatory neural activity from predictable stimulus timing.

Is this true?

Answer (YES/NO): NO